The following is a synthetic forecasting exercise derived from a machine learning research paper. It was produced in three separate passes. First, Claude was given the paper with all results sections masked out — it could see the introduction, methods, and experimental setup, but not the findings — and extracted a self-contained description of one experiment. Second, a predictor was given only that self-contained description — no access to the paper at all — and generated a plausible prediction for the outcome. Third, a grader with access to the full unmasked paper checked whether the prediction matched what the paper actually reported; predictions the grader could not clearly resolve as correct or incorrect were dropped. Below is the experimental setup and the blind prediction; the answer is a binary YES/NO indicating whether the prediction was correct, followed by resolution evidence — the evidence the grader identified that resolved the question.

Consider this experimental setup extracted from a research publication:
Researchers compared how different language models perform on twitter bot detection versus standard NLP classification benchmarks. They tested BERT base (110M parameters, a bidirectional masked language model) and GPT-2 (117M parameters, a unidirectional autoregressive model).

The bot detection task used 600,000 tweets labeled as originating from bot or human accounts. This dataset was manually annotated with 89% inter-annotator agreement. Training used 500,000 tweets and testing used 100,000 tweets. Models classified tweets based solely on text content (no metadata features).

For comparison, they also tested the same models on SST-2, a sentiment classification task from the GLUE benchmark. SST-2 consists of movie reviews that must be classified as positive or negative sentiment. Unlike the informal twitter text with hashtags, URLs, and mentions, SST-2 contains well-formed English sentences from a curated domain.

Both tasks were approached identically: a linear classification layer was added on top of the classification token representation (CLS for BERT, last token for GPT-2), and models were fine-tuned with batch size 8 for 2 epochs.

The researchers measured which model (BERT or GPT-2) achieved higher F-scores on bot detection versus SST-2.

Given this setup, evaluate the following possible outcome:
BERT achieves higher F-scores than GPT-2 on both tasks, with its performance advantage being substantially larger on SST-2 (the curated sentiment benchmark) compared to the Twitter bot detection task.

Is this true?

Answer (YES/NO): NO